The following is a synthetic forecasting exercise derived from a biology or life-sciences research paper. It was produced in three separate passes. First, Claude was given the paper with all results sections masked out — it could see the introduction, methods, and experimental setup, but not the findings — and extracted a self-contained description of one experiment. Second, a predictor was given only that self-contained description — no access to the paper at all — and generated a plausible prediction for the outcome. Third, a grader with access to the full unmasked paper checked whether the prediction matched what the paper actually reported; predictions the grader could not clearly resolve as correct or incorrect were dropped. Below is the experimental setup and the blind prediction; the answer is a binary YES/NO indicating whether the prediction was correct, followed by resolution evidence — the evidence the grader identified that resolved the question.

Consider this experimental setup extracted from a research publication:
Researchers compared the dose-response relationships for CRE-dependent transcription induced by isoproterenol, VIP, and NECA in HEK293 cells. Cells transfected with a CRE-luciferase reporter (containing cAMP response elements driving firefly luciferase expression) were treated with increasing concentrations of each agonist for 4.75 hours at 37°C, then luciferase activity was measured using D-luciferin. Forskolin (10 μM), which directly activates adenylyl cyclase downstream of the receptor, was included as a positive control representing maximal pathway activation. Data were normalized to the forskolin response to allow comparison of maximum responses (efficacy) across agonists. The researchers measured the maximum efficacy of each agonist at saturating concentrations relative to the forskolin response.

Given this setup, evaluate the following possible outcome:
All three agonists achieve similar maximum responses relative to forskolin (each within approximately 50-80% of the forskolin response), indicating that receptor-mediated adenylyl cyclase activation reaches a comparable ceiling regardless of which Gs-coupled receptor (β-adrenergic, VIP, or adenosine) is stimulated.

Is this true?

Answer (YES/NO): NO